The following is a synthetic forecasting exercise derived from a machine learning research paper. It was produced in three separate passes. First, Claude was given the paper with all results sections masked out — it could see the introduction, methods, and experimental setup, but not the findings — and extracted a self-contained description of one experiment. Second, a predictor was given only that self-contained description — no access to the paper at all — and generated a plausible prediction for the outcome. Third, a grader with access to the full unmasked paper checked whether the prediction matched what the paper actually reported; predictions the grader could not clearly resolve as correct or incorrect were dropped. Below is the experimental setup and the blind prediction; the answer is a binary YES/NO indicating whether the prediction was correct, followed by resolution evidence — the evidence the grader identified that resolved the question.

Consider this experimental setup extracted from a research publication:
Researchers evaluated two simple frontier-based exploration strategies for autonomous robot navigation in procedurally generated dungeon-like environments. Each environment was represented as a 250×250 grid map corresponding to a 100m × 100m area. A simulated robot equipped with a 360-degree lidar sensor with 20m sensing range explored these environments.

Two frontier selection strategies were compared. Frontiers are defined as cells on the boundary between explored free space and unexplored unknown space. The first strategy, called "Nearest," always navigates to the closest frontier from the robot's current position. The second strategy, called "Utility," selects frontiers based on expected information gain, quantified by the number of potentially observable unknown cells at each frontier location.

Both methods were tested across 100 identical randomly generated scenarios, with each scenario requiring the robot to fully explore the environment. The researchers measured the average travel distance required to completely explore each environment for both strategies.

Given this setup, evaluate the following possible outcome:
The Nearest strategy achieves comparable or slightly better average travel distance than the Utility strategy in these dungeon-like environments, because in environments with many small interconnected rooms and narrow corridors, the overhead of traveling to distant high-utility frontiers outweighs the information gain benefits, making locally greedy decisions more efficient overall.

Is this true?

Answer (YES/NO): NO